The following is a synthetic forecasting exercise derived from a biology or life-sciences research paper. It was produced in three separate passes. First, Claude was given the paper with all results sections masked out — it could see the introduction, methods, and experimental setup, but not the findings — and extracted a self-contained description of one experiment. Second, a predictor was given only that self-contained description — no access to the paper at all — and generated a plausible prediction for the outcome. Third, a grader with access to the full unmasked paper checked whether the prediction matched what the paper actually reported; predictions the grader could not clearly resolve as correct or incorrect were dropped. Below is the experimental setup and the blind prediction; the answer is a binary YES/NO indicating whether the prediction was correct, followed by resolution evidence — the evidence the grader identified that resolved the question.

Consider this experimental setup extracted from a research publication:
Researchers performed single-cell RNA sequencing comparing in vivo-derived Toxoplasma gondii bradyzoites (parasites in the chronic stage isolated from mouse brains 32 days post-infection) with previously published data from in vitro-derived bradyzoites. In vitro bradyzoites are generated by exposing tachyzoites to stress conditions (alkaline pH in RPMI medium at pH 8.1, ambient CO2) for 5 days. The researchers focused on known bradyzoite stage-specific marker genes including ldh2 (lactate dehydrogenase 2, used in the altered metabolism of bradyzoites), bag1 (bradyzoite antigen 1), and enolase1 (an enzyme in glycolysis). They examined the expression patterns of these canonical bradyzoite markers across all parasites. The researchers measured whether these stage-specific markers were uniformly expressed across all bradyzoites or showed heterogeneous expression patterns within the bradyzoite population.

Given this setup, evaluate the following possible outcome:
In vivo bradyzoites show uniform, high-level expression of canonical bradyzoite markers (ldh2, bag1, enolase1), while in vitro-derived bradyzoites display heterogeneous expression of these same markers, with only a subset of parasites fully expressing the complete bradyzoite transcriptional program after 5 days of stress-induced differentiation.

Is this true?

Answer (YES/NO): NO